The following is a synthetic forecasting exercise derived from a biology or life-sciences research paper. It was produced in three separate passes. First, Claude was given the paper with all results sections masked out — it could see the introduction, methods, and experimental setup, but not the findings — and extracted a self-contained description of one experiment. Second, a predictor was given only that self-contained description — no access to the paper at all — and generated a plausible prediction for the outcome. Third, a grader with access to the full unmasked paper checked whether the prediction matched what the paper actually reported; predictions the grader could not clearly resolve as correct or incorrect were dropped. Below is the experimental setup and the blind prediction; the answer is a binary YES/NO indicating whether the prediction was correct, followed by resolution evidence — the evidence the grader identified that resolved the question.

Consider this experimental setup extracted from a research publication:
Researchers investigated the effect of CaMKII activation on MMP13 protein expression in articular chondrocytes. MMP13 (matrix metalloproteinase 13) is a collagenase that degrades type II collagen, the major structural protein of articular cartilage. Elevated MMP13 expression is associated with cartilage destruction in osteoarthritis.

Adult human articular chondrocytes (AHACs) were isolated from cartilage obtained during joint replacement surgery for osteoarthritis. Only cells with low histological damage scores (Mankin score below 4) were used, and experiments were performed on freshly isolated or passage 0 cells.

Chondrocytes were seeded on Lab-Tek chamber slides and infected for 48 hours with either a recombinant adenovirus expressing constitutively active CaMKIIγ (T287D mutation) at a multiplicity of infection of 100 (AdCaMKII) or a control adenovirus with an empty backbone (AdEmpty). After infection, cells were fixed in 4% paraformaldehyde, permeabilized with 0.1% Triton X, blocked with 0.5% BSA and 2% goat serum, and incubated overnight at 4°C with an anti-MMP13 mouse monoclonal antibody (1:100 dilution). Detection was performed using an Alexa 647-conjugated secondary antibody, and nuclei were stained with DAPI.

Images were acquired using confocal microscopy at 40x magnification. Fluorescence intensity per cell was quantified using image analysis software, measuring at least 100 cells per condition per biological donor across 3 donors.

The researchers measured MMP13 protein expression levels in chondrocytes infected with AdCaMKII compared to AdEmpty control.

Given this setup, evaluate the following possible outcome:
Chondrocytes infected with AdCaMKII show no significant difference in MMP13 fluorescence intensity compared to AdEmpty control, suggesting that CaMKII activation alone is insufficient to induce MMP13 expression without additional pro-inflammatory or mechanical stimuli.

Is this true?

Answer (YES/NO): NO